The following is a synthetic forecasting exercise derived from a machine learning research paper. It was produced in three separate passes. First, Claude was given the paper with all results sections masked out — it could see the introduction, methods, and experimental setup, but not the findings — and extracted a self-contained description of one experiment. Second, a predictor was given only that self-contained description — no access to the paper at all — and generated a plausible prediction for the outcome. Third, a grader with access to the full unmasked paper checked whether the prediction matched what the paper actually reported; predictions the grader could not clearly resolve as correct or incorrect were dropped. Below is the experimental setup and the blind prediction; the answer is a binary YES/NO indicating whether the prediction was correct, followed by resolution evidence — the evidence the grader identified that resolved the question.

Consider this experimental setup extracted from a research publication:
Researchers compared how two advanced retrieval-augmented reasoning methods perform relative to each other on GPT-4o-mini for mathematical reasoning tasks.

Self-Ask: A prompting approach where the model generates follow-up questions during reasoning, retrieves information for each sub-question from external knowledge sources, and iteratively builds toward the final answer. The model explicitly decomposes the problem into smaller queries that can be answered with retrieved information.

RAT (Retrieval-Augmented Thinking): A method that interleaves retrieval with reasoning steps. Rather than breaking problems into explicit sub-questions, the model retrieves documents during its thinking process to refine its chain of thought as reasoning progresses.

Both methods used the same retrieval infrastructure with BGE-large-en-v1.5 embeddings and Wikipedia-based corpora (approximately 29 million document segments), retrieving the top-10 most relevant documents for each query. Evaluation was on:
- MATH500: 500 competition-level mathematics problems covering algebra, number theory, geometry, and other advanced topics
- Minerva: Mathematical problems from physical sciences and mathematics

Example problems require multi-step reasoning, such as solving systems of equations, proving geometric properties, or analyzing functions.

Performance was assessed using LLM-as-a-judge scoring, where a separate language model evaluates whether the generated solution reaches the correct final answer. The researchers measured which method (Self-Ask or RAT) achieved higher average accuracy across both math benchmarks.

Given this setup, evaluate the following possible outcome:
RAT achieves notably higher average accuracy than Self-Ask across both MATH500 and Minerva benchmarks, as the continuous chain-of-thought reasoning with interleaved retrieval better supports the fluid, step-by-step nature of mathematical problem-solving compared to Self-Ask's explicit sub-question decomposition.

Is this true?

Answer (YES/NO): YES